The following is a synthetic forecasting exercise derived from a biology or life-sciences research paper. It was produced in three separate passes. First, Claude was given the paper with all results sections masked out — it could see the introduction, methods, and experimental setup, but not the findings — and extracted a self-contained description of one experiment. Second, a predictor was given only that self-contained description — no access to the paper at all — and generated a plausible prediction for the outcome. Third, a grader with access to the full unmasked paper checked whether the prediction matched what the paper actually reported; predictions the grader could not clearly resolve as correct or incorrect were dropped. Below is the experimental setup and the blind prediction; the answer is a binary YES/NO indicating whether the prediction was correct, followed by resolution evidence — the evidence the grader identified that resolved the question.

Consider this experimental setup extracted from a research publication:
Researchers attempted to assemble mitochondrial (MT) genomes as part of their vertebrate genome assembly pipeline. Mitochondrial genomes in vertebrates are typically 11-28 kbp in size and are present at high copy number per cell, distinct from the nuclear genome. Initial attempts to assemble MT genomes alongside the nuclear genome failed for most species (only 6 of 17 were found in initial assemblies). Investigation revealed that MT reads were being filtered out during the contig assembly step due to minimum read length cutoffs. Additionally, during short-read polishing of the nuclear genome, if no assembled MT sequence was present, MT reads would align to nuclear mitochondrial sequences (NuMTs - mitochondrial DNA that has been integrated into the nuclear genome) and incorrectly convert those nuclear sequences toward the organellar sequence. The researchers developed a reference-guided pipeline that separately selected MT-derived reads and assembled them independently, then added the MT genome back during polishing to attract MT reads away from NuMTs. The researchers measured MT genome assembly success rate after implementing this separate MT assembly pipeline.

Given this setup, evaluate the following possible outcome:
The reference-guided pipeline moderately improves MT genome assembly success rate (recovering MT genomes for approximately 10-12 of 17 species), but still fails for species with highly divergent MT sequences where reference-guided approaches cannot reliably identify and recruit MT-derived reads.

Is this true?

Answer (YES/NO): NO